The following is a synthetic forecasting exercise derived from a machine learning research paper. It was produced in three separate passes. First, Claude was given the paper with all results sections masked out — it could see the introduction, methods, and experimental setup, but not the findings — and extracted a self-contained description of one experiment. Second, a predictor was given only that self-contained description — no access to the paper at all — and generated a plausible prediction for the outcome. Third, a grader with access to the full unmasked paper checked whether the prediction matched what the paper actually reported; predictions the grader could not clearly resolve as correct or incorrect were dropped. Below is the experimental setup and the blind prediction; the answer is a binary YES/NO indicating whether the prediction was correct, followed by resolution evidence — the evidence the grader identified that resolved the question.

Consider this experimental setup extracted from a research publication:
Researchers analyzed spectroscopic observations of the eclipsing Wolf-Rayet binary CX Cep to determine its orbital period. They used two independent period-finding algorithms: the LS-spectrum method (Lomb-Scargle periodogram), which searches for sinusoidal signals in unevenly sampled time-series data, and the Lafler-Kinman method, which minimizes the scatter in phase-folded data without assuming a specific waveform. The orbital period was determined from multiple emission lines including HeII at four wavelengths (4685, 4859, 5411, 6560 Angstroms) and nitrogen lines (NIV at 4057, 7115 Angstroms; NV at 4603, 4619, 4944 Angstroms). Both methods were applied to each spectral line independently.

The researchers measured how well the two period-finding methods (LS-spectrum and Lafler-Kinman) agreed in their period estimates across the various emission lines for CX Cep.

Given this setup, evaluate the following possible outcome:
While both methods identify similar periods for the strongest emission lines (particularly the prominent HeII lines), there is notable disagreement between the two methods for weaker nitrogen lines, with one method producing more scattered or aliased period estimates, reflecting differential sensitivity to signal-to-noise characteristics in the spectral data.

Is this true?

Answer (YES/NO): NO